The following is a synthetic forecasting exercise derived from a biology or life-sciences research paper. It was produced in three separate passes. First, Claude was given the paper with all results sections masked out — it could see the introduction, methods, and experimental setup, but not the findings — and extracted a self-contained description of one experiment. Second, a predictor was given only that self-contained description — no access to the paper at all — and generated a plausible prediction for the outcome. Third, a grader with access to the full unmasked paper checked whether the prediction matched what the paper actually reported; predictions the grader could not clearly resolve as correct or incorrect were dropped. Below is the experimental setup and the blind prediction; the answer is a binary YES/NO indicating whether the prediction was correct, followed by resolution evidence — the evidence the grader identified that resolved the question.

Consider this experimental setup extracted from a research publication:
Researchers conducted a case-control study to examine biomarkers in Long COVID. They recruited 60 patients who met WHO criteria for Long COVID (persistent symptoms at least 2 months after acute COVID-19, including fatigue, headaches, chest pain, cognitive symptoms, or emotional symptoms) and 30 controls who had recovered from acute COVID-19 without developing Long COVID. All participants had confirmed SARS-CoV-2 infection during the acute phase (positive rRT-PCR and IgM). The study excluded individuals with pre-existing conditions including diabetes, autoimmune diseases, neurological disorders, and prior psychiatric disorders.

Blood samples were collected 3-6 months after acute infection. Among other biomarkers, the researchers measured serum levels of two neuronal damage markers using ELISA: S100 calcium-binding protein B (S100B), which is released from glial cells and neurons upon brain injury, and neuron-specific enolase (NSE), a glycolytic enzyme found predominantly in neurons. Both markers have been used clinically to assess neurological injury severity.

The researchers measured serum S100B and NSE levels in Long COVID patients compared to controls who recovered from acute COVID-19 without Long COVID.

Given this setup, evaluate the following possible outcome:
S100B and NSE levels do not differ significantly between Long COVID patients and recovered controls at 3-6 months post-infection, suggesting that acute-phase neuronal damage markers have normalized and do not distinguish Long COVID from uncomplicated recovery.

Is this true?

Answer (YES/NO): NO